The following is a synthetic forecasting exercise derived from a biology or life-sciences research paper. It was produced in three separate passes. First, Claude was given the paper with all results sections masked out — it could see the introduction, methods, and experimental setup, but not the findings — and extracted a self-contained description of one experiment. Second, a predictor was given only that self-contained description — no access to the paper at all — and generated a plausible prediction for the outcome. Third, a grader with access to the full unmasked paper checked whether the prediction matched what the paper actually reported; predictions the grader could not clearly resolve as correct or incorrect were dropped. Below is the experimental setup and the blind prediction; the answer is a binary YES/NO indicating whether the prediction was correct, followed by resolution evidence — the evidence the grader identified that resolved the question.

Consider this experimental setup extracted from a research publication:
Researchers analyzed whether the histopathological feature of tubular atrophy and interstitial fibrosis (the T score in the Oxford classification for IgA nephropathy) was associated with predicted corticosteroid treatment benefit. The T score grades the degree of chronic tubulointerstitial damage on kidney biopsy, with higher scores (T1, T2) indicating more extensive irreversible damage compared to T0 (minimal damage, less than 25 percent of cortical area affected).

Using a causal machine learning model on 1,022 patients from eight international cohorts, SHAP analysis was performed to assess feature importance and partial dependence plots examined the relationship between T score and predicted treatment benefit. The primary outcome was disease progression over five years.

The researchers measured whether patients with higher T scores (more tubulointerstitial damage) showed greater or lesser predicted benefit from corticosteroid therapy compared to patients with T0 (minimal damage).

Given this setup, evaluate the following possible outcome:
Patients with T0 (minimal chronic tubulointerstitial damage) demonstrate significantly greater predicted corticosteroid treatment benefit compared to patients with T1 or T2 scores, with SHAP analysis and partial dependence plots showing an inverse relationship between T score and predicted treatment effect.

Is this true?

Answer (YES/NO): YES